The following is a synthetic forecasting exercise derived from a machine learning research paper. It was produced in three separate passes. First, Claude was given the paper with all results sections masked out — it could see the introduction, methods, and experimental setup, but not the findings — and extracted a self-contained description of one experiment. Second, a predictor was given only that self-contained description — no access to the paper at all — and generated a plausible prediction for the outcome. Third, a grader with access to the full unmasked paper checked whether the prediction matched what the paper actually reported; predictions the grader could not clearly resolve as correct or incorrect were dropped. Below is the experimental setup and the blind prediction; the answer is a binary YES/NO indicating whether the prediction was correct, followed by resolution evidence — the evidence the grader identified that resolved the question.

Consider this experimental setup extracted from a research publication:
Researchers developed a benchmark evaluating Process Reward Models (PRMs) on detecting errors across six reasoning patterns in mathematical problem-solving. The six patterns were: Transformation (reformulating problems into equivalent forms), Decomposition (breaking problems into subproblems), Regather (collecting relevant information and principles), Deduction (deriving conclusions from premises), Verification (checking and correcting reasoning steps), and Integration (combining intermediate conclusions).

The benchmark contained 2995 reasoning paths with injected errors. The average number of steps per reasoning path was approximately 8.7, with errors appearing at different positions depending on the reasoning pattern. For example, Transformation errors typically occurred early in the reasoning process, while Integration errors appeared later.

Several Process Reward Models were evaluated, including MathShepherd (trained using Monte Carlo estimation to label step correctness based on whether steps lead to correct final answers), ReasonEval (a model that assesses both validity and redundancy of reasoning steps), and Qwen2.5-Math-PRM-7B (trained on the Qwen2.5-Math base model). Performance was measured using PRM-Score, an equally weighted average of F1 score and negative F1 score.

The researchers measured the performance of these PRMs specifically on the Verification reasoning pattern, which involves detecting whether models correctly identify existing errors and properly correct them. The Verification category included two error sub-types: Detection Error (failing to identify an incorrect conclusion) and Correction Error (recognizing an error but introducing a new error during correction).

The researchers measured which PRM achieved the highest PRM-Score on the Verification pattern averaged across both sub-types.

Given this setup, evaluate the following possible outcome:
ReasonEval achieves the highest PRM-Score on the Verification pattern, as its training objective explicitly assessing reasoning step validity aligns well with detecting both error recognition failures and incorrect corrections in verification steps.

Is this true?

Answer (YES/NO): NO